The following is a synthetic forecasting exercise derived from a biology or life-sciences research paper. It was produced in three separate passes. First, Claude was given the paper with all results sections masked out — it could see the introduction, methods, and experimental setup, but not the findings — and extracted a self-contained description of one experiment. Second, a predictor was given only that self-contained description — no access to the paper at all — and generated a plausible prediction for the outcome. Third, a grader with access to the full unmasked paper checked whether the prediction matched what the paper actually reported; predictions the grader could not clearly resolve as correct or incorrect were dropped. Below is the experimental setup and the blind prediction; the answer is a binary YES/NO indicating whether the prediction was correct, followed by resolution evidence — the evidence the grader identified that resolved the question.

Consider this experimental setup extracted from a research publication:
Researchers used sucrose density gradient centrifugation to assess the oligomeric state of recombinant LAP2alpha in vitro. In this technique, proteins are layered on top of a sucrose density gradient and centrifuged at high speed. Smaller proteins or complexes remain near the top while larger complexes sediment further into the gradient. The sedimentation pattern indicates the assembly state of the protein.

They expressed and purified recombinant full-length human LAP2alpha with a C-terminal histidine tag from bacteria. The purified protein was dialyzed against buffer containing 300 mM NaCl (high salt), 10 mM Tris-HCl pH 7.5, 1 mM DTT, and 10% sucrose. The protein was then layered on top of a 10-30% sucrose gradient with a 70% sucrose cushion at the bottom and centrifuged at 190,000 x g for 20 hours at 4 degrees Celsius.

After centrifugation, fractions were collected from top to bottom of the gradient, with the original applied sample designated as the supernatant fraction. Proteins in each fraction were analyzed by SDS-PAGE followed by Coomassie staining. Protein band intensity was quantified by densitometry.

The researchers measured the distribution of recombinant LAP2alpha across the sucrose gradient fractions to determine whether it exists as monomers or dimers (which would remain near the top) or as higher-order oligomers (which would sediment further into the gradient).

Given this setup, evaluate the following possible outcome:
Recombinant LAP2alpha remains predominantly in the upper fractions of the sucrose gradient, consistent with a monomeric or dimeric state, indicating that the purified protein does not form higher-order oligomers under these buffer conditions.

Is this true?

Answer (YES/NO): YES